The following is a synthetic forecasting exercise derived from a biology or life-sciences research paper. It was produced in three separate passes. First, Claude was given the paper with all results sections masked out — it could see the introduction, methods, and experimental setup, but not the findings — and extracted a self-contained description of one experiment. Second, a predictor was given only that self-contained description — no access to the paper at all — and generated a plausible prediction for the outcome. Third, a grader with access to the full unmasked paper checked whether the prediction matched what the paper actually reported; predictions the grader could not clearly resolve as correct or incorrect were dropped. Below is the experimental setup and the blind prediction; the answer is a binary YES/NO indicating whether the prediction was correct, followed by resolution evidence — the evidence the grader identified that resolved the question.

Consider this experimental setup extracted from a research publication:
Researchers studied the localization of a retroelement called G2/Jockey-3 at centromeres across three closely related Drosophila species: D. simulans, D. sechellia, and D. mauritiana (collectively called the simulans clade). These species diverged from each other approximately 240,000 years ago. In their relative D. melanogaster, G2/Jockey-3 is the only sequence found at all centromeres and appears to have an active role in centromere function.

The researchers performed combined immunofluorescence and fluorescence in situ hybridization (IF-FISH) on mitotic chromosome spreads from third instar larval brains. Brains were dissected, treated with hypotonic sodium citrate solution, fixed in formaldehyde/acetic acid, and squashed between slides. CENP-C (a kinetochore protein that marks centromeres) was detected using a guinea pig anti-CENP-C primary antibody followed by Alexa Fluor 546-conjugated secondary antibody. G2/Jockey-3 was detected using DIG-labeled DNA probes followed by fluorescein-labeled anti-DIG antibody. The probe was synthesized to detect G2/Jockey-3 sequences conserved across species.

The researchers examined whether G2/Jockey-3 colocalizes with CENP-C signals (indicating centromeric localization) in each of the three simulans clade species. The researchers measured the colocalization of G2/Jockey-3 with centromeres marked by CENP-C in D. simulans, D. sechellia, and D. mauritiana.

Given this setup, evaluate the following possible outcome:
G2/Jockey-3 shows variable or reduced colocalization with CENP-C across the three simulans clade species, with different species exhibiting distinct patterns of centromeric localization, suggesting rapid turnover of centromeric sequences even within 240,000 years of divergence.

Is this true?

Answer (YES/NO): YES